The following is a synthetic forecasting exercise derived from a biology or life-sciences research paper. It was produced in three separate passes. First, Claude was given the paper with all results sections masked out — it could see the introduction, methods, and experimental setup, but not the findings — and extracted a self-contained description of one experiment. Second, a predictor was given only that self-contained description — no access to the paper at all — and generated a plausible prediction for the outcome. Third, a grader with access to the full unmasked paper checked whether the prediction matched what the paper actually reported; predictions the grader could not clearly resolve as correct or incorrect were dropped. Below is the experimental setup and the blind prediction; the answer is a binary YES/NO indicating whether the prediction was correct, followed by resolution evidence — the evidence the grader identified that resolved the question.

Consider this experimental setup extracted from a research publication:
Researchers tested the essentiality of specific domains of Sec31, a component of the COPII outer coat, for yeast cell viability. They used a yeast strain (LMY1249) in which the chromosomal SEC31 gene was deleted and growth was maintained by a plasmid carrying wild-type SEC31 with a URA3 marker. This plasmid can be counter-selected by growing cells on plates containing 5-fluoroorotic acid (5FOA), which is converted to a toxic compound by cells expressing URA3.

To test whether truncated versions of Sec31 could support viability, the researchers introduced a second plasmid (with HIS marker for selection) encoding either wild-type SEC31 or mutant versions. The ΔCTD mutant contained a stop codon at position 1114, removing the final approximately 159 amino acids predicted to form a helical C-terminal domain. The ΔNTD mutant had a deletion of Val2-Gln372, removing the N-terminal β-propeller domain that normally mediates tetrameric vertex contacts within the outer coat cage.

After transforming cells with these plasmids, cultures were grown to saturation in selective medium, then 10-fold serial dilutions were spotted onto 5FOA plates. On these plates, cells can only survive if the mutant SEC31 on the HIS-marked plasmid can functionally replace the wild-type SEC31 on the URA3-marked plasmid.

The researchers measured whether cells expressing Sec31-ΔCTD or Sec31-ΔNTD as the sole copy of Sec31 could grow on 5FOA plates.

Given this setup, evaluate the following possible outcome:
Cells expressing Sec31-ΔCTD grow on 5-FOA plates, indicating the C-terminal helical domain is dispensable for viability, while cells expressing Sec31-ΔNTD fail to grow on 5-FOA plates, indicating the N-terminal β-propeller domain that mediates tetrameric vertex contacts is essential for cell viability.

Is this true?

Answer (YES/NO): NO